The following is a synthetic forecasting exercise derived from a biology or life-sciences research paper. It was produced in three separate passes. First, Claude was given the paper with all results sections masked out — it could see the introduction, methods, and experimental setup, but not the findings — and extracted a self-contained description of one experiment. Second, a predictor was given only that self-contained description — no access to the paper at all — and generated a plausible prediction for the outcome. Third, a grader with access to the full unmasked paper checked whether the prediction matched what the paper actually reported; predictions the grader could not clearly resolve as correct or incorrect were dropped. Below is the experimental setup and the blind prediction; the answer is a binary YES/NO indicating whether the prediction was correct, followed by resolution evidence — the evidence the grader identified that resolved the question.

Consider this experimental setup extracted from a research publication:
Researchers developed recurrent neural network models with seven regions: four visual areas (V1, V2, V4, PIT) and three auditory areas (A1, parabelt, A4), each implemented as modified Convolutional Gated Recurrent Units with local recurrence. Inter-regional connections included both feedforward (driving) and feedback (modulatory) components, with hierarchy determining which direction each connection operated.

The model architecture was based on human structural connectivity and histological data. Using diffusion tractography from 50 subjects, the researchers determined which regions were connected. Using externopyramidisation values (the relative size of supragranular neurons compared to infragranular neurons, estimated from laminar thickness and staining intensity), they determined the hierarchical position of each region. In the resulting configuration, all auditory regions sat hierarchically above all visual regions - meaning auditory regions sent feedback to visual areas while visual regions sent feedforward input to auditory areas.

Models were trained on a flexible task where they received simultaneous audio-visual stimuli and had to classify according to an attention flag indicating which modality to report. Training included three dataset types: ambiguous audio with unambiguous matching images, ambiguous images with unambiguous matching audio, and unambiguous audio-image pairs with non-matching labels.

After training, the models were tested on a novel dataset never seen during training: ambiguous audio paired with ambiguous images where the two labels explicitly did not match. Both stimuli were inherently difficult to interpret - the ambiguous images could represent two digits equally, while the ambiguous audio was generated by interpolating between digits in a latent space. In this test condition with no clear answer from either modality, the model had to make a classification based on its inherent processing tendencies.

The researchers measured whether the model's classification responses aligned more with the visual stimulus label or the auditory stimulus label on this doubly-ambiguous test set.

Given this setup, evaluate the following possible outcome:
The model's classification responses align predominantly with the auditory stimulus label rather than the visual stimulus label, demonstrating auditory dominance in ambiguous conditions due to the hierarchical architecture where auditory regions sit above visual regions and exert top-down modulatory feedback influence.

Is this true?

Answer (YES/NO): NO